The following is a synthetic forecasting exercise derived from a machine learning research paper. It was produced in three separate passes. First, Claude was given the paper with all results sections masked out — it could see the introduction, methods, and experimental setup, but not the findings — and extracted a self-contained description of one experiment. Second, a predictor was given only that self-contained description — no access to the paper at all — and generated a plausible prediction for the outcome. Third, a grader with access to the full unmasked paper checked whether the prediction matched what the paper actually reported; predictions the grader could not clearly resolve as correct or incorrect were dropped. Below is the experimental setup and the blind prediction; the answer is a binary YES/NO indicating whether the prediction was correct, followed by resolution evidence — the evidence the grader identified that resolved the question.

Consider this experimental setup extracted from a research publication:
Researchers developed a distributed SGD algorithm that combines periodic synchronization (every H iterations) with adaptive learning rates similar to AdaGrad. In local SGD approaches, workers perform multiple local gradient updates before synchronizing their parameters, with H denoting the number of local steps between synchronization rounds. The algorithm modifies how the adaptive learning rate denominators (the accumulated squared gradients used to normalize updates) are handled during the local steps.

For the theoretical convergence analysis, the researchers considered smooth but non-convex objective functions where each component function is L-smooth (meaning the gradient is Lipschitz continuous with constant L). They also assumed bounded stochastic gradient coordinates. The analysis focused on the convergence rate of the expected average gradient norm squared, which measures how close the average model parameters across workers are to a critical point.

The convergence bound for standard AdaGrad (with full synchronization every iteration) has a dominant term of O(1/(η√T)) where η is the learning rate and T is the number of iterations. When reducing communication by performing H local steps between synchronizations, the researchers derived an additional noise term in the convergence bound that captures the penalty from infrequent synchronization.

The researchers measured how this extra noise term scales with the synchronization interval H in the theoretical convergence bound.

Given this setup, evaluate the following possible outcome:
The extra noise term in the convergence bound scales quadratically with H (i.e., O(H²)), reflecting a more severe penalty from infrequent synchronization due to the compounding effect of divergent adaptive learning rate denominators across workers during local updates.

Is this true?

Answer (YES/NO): YES